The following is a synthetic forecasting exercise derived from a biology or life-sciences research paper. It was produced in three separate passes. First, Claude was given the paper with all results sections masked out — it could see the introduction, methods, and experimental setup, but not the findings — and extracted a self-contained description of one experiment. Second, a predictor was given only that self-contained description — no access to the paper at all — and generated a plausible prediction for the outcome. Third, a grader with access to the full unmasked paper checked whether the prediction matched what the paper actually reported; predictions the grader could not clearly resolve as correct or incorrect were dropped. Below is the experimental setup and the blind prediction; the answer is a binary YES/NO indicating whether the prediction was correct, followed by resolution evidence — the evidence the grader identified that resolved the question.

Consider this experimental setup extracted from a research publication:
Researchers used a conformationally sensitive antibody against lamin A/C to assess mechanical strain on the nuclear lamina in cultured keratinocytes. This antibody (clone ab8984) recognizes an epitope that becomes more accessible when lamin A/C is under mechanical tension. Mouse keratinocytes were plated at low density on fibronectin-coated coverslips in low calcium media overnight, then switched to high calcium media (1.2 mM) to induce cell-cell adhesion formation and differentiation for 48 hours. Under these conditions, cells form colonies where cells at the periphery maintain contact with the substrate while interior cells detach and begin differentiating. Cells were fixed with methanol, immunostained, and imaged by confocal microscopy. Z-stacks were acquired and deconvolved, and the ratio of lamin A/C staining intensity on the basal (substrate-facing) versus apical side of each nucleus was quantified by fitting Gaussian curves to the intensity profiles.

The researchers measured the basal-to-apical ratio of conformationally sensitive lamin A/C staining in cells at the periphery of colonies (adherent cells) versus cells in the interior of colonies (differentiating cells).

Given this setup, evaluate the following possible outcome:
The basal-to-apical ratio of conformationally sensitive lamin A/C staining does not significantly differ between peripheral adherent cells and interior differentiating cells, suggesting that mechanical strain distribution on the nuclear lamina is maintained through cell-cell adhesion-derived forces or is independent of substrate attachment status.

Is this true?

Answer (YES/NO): NO